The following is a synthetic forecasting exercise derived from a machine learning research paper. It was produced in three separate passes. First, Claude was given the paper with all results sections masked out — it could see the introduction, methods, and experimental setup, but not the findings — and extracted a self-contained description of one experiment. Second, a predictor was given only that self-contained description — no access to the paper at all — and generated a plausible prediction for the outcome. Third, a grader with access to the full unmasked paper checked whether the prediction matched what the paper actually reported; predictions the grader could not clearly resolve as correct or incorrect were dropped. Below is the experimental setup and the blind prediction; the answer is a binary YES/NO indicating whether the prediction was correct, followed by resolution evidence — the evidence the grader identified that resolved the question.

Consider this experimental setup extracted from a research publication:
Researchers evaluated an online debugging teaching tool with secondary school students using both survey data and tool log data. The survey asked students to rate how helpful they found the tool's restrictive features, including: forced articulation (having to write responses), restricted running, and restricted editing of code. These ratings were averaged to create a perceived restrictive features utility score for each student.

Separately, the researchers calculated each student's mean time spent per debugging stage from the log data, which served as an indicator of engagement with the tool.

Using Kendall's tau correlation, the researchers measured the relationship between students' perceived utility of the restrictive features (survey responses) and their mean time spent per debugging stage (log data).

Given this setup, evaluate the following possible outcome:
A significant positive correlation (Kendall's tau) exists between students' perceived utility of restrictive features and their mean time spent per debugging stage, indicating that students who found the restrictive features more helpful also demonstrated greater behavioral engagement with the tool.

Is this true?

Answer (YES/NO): YES